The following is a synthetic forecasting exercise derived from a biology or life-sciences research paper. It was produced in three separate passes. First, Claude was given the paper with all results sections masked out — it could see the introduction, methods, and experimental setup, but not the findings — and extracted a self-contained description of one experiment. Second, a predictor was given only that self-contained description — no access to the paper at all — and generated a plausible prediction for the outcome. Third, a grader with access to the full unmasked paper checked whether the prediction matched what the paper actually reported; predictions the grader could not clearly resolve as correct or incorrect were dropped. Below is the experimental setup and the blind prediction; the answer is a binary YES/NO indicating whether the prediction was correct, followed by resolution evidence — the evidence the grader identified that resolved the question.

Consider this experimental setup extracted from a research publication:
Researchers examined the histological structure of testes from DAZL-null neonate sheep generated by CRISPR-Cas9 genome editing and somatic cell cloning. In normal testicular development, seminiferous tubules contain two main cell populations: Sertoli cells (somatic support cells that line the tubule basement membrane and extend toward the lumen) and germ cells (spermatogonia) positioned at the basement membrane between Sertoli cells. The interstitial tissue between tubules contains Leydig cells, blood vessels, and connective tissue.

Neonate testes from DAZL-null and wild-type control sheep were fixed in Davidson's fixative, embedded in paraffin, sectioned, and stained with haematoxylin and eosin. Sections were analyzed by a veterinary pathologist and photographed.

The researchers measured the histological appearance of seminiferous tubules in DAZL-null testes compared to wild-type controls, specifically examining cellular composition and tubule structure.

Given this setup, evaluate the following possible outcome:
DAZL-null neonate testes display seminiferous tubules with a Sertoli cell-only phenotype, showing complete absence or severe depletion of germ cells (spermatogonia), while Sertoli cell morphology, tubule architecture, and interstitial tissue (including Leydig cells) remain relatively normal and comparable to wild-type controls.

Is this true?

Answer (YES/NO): YES